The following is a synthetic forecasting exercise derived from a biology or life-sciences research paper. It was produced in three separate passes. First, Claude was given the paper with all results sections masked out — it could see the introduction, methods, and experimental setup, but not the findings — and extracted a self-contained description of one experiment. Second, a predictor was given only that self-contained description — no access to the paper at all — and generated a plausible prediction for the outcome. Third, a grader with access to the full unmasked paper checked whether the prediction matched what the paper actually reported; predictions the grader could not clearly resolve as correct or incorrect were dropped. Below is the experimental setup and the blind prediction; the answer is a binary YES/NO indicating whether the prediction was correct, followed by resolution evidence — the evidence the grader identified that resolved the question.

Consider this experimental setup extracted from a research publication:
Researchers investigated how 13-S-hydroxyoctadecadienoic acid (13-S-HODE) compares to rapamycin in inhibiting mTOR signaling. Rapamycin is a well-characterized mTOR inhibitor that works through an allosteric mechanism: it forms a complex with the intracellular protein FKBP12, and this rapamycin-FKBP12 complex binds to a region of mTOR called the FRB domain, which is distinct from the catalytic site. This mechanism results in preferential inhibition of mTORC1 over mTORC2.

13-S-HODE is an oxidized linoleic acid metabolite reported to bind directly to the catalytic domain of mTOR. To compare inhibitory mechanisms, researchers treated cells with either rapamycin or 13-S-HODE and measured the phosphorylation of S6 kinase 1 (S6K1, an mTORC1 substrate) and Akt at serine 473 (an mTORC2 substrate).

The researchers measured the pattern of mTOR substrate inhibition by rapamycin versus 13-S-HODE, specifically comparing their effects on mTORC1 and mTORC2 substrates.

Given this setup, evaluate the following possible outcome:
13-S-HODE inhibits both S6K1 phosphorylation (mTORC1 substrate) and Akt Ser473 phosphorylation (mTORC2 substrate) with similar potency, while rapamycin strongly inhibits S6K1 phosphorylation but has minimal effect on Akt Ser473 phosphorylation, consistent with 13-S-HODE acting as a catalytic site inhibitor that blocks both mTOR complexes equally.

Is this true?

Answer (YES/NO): NO